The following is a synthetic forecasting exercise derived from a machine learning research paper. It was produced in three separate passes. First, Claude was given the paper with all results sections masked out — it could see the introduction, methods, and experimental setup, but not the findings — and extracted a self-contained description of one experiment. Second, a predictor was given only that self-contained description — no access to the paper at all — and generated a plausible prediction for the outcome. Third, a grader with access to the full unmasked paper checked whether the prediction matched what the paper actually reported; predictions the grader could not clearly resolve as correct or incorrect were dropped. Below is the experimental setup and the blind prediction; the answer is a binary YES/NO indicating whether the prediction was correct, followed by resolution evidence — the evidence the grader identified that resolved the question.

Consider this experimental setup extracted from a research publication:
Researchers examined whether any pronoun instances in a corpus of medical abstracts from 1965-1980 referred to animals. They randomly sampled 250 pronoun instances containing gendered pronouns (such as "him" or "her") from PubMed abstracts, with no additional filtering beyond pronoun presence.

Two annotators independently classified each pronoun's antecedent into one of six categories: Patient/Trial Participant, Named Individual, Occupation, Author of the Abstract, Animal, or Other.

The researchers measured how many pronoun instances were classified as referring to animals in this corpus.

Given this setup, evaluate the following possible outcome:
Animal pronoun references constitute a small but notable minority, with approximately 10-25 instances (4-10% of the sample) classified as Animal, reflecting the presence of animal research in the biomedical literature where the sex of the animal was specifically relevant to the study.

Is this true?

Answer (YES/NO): NO